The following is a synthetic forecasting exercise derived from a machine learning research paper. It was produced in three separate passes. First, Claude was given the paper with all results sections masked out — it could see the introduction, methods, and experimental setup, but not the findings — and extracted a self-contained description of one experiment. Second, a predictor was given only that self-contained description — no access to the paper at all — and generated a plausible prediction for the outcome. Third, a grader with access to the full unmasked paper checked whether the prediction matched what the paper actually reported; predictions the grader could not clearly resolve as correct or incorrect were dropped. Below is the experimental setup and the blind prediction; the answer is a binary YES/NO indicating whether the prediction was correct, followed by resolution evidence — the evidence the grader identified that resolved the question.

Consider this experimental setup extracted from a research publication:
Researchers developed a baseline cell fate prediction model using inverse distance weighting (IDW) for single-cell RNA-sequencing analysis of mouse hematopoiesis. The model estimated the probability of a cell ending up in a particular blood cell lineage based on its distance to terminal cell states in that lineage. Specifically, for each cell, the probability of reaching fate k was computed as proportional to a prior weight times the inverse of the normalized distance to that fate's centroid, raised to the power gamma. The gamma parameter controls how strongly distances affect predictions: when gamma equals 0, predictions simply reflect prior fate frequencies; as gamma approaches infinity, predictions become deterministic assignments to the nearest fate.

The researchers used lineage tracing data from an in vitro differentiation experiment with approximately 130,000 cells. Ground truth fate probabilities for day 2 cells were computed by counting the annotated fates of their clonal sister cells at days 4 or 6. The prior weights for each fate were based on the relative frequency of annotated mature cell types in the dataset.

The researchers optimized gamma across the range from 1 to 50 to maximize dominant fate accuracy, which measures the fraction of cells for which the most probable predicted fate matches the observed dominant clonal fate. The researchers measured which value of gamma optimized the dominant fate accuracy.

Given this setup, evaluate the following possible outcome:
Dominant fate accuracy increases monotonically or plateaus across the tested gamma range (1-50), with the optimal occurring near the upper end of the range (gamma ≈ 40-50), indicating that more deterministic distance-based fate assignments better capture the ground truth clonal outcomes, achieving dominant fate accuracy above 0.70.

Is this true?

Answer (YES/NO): NO